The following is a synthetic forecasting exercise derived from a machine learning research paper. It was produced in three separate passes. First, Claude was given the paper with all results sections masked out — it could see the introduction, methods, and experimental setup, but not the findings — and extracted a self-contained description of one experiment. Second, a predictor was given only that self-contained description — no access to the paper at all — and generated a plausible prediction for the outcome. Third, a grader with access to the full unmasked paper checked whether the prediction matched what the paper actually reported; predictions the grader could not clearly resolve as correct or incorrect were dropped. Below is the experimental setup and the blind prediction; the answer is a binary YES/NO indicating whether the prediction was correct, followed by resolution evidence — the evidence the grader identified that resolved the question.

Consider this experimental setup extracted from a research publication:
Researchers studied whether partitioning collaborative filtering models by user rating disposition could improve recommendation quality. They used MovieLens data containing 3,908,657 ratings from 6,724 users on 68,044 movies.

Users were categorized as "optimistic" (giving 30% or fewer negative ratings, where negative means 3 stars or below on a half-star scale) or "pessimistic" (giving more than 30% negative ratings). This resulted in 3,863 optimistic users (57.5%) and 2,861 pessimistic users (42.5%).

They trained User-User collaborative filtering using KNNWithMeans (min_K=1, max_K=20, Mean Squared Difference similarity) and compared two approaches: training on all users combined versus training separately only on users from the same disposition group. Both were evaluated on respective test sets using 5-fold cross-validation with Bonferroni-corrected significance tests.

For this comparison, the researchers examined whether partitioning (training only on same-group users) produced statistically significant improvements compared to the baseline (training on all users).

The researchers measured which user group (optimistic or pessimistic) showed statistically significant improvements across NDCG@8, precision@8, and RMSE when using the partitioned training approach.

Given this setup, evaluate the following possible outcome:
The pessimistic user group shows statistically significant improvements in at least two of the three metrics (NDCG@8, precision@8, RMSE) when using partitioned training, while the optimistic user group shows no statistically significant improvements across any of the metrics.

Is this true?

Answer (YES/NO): YES